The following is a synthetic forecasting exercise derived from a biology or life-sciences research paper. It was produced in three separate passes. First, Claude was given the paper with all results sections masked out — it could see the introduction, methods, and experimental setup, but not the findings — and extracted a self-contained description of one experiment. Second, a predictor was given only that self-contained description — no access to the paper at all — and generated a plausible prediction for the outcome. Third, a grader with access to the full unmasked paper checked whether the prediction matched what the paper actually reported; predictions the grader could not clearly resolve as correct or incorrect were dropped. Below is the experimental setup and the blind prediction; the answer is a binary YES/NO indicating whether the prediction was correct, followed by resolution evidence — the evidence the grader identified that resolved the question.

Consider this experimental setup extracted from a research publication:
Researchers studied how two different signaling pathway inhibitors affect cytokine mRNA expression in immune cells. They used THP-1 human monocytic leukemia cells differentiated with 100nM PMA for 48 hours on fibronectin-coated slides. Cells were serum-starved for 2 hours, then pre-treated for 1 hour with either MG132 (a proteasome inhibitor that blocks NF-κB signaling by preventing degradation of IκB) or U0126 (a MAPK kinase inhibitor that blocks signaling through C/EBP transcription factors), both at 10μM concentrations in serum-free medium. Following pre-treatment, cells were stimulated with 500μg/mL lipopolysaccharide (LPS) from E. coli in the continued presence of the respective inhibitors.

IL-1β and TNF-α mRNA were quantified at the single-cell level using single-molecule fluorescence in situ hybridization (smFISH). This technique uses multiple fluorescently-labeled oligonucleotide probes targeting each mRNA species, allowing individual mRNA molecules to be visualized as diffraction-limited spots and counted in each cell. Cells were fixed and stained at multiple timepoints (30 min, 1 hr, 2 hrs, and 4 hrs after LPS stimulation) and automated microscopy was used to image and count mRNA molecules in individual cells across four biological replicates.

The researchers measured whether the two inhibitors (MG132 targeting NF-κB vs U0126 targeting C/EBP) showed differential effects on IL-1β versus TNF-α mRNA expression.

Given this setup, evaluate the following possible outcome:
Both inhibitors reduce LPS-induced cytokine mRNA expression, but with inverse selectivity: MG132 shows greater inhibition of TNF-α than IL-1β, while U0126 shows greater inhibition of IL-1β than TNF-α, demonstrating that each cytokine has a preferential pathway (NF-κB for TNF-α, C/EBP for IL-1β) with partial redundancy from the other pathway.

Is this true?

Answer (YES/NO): NO